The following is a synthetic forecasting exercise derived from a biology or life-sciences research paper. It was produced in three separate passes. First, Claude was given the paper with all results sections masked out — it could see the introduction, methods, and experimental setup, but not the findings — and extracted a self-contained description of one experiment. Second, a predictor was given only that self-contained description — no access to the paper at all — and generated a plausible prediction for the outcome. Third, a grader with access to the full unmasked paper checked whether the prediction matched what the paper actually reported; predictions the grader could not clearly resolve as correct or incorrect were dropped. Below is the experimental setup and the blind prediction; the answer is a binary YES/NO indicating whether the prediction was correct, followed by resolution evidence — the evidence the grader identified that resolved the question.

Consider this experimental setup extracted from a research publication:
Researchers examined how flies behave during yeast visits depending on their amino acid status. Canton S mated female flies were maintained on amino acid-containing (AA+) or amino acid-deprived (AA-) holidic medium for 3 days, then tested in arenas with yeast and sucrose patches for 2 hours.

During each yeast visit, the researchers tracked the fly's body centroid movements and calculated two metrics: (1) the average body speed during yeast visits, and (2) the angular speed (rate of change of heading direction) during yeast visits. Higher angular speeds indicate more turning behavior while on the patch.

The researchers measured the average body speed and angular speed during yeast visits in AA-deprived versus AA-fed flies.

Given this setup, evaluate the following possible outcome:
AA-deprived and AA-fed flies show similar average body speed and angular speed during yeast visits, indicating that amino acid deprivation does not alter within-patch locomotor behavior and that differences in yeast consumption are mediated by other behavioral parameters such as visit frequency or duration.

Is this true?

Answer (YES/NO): NO